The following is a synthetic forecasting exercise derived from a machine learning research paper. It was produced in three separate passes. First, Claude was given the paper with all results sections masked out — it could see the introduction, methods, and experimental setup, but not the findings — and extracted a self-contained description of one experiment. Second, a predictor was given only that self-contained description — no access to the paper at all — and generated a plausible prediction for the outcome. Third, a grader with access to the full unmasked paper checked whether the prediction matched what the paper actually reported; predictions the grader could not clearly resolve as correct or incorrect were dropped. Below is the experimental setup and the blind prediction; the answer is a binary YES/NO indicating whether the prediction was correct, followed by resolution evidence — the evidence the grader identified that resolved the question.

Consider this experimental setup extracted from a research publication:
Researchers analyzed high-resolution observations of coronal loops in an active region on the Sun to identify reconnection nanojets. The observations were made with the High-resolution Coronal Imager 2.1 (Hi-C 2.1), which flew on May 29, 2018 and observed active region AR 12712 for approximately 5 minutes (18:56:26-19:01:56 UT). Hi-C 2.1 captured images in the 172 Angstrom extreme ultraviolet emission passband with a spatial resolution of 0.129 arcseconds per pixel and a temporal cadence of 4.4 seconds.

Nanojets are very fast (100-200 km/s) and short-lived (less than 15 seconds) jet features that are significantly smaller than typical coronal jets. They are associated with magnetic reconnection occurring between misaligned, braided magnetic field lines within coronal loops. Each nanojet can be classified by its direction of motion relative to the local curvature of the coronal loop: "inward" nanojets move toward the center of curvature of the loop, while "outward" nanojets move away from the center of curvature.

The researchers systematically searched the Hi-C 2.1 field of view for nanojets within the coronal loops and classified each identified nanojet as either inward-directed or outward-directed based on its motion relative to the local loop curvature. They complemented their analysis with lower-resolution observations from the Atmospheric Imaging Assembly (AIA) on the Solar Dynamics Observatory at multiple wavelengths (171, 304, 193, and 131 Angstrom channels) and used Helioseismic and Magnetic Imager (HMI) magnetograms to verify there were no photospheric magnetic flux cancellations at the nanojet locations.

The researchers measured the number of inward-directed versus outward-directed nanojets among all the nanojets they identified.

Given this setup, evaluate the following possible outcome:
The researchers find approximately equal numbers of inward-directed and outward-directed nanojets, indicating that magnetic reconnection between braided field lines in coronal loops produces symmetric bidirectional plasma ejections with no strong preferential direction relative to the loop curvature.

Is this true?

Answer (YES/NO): NO